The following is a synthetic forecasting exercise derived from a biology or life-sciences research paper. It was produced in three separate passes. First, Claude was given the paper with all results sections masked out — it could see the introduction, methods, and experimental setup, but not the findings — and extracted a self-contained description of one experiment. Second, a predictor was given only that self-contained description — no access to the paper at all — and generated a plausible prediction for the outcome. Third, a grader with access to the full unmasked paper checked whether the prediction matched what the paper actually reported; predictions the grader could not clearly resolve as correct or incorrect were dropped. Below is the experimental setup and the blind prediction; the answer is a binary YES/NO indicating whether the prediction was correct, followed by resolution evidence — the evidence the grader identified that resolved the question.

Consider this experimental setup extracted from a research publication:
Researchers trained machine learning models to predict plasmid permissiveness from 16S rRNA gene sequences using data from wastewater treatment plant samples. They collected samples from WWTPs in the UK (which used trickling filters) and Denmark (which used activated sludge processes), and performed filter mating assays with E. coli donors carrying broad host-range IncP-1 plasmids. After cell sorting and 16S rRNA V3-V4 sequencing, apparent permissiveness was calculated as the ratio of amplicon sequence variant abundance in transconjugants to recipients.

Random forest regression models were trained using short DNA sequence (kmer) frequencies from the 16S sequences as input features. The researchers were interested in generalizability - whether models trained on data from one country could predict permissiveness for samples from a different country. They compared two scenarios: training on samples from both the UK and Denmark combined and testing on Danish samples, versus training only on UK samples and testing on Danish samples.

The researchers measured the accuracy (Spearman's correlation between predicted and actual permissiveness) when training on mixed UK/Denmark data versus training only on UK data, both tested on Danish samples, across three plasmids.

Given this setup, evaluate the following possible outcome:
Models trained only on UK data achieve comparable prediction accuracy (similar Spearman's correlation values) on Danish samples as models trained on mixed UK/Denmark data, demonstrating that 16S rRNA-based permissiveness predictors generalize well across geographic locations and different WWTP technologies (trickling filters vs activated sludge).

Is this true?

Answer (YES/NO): NO